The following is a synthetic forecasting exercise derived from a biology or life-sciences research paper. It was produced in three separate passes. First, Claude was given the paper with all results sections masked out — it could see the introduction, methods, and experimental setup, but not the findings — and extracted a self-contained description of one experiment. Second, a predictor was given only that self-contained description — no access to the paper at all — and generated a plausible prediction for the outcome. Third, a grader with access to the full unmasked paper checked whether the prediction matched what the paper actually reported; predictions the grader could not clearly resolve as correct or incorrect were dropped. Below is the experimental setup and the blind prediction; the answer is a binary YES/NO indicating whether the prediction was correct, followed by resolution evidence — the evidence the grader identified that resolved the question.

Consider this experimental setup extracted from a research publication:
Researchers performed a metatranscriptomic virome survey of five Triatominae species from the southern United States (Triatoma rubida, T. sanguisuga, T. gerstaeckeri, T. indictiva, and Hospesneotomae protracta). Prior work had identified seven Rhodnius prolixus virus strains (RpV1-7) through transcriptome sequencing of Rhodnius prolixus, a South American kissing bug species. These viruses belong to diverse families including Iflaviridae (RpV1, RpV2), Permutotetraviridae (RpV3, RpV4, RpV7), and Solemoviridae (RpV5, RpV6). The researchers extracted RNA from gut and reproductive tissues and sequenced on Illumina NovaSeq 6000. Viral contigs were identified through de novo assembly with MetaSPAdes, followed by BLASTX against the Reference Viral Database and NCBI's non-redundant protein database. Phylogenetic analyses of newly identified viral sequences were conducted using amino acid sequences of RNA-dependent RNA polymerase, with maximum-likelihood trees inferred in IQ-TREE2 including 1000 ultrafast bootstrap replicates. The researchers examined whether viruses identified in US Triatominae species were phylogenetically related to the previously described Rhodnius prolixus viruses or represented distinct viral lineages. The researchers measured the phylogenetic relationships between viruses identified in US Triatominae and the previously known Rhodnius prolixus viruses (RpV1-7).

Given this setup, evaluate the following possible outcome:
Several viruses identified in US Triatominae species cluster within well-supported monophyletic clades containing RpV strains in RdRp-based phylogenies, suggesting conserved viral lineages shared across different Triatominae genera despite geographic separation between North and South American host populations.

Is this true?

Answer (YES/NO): NO